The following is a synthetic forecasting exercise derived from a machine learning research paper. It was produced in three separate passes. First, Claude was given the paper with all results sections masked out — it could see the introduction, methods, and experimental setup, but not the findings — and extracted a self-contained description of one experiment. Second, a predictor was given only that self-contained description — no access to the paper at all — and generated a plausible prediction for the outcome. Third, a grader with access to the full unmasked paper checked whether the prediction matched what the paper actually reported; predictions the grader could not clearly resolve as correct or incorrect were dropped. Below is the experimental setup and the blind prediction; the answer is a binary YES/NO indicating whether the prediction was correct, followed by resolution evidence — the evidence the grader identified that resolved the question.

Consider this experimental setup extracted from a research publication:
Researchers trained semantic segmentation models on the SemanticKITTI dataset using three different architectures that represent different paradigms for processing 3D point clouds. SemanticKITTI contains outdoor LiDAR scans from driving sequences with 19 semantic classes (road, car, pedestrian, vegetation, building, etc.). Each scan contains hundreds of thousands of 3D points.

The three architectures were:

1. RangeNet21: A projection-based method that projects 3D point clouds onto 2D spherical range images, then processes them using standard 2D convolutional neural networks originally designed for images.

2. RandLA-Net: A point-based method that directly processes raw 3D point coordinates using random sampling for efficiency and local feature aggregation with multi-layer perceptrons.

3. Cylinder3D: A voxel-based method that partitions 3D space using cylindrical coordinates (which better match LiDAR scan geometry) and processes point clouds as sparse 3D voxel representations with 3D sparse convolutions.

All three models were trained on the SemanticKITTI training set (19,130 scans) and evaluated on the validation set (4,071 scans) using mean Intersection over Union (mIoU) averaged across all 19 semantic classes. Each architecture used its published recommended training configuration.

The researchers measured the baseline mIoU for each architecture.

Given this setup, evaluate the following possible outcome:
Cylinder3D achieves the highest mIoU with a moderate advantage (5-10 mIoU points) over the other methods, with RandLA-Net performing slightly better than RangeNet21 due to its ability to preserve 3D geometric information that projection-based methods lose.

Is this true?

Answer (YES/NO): NO